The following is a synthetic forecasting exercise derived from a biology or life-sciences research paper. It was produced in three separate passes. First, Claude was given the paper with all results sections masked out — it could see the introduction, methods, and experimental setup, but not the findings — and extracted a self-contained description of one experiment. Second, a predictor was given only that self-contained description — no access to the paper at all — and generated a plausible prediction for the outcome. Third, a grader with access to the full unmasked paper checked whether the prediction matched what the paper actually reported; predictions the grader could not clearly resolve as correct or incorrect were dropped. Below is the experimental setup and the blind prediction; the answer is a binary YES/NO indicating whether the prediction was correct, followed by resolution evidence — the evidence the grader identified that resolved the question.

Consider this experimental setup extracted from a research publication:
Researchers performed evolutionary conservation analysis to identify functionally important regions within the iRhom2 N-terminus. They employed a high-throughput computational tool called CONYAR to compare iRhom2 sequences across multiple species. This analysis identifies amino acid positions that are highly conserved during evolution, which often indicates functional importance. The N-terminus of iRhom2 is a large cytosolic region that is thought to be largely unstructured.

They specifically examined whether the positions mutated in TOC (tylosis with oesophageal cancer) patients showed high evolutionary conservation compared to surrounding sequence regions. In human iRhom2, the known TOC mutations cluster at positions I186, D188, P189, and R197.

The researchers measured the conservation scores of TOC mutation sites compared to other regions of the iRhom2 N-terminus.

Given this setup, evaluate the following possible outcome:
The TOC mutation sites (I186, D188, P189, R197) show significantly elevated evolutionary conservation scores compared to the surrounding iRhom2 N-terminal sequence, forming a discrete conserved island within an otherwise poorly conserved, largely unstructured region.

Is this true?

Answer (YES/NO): YES